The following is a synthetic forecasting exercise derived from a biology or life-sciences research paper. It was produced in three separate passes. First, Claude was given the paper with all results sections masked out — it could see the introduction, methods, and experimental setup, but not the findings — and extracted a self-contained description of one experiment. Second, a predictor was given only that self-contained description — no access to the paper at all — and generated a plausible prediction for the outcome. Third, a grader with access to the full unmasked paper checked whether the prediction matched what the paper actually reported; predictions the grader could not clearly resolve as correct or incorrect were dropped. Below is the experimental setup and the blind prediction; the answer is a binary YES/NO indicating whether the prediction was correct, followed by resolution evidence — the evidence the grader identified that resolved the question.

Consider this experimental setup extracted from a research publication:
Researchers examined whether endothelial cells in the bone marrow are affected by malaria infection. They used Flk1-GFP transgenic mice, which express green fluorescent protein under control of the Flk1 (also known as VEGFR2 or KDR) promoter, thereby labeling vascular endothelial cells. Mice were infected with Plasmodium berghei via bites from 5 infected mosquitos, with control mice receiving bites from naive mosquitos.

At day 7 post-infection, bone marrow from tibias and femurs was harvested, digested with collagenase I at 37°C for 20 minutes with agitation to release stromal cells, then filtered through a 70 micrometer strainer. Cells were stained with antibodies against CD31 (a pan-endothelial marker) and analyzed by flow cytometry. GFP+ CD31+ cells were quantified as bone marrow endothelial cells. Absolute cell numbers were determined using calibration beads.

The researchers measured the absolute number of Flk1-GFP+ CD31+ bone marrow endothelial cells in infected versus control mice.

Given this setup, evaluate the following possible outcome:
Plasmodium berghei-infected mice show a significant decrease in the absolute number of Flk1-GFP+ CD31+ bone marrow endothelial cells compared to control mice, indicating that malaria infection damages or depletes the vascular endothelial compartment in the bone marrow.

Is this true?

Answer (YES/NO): NO